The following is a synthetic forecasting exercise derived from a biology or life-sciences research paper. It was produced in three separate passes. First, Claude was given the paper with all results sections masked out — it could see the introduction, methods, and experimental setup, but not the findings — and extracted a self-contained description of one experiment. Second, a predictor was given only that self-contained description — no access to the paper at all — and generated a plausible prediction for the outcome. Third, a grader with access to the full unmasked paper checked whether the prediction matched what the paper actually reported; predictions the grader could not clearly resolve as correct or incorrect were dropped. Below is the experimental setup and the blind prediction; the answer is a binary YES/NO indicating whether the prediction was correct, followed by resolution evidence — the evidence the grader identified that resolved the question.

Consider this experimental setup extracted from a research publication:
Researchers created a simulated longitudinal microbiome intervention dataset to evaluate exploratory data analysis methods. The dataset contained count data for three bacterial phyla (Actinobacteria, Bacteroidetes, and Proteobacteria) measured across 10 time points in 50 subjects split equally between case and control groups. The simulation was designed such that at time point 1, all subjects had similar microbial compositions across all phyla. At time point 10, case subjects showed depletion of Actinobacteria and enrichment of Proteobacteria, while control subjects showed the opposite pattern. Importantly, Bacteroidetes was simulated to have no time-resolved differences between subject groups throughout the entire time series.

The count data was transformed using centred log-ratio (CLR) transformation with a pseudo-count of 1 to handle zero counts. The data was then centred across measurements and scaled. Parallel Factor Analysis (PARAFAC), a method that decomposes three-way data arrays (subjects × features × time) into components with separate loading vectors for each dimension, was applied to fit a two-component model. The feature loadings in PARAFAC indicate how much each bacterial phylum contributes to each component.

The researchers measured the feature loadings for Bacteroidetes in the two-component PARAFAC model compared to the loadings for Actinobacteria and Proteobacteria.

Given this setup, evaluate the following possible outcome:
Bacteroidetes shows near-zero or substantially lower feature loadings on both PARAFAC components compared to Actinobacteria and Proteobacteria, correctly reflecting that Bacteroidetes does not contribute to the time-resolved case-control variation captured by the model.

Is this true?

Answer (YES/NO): YES